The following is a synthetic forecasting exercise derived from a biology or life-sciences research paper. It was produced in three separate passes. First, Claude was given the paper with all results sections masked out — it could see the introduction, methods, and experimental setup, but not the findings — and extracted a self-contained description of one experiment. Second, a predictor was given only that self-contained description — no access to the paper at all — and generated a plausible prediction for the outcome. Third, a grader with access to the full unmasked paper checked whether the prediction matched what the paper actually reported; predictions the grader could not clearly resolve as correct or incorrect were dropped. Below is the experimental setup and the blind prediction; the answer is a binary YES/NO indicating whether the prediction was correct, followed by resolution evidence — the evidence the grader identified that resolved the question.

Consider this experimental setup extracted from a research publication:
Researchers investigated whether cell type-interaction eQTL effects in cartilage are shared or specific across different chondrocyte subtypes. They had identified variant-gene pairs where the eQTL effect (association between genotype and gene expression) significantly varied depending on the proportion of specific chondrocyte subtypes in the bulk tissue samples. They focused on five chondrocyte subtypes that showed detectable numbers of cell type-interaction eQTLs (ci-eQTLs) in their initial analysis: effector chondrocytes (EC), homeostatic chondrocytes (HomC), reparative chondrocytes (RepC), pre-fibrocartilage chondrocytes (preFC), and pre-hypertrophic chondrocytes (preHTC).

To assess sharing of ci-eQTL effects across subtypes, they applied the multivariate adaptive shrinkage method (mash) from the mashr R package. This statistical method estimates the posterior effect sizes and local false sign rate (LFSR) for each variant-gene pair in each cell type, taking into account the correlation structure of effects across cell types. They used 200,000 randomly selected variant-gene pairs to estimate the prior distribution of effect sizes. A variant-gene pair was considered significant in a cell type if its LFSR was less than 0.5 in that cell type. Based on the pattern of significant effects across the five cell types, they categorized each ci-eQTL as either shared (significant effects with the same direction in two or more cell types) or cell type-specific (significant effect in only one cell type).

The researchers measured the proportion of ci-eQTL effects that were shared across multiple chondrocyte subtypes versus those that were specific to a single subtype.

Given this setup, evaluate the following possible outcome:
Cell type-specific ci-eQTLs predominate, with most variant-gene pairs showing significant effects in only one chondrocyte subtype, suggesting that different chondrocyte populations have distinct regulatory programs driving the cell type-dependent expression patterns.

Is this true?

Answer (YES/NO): YES